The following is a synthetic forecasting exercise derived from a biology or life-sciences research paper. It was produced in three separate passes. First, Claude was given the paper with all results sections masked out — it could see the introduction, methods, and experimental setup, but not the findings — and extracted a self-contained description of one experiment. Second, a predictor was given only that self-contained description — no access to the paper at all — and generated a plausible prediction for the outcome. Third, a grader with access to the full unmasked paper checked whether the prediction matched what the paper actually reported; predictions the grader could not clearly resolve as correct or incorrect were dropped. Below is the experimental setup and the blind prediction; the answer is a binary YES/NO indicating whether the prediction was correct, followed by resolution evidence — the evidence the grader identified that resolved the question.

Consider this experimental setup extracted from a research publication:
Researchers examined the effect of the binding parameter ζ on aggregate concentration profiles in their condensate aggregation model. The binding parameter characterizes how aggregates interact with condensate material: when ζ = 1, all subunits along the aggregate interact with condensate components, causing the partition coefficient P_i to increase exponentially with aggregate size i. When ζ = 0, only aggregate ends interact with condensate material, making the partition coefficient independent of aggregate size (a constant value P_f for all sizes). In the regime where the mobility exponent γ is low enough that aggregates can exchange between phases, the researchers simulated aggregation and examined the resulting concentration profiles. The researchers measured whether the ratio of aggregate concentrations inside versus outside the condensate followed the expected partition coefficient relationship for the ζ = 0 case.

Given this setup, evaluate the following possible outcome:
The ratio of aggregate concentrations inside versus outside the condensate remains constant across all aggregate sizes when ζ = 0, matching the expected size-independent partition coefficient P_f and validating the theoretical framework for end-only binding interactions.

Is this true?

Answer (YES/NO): YES